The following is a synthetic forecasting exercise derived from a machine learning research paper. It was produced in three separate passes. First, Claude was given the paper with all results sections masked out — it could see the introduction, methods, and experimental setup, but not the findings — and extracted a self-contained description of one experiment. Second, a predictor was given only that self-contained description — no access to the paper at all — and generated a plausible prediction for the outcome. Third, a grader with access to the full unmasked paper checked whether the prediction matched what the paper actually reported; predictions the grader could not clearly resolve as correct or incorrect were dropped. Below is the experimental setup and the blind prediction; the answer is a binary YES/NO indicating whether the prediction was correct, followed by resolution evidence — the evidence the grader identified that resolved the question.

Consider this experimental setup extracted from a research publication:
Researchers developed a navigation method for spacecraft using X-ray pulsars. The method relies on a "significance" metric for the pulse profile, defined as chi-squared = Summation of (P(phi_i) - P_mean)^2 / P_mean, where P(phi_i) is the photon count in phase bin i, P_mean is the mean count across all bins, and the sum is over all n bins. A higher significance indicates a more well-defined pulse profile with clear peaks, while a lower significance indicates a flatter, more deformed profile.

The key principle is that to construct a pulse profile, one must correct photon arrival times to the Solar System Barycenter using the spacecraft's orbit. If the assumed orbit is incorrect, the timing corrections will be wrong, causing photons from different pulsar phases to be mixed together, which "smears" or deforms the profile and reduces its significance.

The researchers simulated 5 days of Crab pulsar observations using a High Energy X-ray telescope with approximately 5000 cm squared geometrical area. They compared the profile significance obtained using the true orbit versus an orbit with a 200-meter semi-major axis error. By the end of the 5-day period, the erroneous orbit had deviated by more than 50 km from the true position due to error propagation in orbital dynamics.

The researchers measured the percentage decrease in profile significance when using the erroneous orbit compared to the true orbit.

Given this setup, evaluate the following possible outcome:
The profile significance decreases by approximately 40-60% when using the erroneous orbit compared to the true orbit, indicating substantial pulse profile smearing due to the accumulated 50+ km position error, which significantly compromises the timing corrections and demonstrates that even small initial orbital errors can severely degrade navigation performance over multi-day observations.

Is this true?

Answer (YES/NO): NO